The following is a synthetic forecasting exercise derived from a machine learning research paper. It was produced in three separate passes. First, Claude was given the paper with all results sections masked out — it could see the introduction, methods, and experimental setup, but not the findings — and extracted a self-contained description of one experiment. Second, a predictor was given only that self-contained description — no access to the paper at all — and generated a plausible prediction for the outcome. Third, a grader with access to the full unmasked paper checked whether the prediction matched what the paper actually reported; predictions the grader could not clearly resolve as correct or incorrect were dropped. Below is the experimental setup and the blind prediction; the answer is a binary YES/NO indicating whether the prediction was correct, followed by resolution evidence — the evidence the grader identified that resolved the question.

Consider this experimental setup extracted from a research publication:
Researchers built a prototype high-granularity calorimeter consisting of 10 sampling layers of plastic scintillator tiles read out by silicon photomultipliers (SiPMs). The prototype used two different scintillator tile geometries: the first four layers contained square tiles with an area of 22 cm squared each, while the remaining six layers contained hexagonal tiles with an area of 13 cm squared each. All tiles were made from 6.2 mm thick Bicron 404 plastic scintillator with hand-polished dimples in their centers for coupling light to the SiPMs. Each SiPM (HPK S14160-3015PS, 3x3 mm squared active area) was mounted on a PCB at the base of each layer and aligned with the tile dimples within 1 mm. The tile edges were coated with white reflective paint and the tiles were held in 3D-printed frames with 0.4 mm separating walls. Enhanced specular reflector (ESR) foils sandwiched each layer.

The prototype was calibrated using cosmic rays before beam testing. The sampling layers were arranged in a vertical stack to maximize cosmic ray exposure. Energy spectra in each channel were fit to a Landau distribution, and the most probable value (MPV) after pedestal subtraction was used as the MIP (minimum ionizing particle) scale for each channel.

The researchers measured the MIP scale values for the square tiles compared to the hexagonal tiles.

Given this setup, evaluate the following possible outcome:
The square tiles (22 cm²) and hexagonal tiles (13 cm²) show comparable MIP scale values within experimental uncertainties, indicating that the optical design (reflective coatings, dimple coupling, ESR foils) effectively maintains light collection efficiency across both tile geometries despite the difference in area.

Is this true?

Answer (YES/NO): NO